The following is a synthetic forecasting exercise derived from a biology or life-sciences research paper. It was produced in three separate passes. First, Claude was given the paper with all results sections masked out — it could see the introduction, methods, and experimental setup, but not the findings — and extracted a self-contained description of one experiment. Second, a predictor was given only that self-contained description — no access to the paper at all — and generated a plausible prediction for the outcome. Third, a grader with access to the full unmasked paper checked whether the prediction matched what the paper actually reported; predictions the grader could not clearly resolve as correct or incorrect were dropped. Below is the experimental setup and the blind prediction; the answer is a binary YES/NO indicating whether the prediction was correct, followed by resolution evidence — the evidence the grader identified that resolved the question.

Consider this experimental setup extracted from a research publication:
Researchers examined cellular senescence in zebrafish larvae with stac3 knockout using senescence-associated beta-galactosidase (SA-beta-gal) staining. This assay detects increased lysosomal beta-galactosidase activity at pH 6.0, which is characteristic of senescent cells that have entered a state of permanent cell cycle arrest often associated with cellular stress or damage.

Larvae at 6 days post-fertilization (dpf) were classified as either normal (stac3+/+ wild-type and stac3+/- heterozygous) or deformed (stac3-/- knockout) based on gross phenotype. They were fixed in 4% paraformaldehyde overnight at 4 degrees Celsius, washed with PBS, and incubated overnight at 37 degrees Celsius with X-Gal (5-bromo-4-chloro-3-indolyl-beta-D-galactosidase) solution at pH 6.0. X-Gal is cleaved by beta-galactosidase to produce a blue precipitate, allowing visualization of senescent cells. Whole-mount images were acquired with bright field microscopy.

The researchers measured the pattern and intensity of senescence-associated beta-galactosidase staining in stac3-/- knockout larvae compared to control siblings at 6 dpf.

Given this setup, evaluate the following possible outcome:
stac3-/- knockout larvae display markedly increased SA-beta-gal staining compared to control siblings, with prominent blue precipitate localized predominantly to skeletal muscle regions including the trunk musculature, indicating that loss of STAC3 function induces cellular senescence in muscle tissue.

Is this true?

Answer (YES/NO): NO